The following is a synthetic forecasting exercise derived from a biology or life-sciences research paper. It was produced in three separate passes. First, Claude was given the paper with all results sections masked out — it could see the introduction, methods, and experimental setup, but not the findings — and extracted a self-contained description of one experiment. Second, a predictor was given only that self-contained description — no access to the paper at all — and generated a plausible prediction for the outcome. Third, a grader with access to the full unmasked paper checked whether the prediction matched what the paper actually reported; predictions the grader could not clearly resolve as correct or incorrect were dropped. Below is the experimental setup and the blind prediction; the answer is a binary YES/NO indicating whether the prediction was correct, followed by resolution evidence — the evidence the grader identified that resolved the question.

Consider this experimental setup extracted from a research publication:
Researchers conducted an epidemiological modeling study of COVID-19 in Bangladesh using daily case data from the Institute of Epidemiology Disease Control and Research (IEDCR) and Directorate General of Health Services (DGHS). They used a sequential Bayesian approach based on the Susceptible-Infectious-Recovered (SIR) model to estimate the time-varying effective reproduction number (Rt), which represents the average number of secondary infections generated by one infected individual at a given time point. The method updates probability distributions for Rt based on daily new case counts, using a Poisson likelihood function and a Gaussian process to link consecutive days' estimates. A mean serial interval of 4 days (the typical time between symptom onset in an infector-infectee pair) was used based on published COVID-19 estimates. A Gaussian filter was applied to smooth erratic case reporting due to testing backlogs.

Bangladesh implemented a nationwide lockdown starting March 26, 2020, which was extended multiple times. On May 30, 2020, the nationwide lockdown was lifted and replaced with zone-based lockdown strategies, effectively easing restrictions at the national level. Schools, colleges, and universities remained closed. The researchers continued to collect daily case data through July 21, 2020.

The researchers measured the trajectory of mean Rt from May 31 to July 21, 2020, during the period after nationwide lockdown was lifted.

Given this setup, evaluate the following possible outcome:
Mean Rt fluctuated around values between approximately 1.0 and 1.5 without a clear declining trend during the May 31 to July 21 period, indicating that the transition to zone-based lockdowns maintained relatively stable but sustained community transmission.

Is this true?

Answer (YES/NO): NO